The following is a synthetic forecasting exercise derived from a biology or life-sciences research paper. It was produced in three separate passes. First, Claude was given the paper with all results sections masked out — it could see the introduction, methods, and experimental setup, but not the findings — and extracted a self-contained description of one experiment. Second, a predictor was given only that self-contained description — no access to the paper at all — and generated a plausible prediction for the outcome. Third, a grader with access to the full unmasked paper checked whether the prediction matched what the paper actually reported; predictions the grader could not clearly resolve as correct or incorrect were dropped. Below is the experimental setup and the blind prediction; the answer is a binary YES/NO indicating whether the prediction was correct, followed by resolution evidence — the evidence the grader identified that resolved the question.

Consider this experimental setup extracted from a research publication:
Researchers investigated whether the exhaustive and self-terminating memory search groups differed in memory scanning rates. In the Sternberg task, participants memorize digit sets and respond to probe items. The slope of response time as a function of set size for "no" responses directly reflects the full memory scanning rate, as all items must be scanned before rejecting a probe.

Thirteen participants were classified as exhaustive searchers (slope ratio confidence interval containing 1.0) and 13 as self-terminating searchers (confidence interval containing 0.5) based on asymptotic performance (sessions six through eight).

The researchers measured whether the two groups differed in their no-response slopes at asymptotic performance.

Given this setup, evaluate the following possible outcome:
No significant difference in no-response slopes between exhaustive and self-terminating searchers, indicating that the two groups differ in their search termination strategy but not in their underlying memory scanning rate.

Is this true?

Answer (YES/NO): NO